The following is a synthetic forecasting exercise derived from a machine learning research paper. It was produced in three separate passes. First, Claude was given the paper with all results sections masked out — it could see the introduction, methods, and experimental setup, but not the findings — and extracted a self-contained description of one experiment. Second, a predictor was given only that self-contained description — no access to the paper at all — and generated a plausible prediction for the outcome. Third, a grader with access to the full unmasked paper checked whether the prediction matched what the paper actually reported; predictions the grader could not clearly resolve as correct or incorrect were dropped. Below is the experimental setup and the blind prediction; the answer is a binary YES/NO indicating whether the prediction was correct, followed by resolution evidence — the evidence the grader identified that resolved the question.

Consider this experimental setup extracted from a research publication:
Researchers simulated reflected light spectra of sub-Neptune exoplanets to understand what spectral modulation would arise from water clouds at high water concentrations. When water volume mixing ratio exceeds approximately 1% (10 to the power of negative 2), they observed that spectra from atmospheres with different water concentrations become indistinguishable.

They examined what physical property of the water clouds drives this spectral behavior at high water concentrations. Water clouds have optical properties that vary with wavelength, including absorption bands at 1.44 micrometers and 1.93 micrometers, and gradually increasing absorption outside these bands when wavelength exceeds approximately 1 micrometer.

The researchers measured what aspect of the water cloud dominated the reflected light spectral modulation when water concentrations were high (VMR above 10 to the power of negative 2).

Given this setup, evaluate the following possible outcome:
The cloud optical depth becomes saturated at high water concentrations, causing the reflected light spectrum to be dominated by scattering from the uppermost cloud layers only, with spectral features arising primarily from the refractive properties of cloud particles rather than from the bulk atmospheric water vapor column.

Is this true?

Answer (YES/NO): NO